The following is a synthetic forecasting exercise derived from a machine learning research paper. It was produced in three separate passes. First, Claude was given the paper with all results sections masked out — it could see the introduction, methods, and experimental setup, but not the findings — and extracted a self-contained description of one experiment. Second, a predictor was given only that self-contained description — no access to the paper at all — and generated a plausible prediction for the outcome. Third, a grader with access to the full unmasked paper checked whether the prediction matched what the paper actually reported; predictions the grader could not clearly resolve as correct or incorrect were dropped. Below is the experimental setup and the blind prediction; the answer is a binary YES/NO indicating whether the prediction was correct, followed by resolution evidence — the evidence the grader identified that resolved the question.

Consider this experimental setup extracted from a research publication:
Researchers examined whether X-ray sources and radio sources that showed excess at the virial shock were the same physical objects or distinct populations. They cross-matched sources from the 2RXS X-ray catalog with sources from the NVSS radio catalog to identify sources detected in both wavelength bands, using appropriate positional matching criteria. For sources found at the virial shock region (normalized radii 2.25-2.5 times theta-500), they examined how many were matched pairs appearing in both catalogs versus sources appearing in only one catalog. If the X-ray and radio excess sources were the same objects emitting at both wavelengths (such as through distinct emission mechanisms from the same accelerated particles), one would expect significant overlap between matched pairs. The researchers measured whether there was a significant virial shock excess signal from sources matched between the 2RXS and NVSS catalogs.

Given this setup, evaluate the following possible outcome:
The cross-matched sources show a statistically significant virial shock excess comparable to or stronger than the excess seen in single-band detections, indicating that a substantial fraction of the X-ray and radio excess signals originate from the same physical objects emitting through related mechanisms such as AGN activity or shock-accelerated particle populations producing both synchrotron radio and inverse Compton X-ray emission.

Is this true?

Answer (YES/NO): NO